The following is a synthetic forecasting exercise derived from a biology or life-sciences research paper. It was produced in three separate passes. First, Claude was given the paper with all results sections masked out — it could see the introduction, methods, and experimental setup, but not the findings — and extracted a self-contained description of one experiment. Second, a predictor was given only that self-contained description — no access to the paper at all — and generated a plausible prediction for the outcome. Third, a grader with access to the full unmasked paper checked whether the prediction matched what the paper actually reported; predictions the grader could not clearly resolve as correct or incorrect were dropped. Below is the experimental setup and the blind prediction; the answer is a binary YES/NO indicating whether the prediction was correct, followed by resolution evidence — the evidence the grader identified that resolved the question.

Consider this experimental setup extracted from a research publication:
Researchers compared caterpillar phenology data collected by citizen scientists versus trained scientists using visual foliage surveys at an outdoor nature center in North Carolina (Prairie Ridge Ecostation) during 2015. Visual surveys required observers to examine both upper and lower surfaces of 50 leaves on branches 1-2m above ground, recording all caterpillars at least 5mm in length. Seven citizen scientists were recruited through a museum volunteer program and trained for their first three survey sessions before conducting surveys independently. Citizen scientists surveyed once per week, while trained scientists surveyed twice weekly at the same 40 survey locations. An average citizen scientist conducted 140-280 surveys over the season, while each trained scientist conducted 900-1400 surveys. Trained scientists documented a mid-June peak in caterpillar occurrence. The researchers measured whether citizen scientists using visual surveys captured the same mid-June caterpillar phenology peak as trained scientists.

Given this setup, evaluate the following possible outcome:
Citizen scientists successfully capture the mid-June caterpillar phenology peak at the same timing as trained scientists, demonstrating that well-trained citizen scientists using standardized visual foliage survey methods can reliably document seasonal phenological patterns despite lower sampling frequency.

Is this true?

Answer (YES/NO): NO